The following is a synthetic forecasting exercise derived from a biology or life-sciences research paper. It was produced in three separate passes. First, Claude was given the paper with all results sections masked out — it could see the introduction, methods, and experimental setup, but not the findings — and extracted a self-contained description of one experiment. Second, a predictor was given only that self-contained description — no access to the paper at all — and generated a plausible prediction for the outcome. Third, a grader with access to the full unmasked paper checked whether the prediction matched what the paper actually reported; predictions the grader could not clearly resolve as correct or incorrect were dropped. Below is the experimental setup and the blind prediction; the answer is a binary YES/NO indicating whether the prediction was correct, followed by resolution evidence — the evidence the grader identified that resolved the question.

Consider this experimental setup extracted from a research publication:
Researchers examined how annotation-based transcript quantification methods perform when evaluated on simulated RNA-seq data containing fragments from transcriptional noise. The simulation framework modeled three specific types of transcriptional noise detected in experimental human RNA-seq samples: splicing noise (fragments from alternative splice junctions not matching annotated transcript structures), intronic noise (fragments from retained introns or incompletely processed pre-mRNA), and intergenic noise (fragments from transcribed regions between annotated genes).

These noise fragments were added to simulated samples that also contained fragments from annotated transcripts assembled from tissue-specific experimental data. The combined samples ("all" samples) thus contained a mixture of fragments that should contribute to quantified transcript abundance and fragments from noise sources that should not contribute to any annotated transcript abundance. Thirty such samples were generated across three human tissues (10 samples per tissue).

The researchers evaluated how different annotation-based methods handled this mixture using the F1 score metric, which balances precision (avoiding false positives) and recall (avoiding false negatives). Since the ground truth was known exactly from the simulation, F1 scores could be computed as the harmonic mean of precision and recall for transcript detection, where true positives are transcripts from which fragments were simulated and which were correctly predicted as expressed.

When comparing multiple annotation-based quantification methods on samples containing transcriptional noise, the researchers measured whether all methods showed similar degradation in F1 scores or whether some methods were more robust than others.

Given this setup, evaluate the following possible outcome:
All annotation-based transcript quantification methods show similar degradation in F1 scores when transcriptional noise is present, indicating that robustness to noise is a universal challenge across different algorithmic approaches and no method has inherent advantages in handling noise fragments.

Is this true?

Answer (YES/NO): NO